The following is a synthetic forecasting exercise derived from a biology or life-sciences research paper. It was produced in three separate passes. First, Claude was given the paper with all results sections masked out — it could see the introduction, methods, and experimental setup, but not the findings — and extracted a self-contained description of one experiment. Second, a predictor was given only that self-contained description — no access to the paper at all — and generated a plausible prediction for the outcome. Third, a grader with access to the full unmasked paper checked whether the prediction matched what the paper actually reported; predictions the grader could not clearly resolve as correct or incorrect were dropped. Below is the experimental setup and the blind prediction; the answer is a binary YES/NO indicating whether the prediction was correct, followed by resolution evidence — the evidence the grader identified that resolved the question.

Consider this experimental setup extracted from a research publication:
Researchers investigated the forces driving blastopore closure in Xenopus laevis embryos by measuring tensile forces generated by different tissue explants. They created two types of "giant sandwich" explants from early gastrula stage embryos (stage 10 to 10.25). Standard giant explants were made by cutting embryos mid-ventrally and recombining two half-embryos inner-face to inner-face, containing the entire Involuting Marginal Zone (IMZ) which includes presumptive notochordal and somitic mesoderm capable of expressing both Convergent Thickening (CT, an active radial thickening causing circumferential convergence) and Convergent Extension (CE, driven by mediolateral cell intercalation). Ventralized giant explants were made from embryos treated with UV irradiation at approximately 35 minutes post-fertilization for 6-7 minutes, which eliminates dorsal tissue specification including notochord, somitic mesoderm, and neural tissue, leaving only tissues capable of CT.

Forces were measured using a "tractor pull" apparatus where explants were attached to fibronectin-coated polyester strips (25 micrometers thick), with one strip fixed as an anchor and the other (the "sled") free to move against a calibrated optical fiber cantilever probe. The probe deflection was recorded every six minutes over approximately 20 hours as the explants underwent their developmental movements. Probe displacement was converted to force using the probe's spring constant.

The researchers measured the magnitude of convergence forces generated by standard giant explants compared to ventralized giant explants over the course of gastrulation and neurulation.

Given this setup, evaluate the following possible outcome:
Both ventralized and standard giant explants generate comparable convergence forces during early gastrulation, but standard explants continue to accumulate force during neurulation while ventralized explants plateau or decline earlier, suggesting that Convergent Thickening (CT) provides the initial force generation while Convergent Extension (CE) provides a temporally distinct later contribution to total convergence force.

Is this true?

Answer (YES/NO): YES